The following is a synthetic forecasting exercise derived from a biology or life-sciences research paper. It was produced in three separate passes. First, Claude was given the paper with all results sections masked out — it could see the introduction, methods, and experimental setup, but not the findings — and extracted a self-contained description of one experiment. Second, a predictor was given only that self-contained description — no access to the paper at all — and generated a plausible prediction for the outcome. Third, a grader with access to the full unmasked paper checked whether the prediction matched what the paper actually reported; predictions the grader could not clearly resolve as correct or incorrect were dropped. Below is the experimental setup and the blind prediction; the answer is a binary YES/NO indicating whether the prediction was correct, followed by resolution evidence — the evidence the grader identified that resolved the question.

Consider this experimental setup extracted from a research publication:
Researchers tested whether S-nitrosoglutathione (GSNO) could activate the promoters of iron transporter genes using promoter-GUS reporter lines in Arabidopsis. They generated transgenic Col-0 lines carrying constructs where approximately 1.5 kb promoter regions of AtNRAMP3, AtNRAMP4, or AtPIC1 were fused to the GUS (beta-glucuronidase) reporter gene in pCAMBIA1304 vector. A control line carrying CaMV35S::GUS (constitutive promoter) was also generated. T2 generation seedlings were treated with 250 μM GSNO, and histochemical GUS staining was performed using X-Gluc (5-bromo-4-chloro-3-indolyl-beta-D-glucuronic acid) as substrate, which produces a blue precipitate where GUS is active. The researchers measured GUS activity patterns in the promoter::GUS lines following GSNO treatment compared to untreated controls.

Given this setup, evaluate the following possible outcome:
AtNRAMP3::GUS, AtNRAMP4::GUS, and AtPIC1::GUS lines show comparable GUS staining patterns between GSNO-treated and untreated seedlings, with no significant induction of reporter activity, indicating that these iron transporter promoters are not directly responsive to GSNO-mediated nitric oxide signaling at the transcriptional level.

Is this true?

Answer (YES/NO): NO